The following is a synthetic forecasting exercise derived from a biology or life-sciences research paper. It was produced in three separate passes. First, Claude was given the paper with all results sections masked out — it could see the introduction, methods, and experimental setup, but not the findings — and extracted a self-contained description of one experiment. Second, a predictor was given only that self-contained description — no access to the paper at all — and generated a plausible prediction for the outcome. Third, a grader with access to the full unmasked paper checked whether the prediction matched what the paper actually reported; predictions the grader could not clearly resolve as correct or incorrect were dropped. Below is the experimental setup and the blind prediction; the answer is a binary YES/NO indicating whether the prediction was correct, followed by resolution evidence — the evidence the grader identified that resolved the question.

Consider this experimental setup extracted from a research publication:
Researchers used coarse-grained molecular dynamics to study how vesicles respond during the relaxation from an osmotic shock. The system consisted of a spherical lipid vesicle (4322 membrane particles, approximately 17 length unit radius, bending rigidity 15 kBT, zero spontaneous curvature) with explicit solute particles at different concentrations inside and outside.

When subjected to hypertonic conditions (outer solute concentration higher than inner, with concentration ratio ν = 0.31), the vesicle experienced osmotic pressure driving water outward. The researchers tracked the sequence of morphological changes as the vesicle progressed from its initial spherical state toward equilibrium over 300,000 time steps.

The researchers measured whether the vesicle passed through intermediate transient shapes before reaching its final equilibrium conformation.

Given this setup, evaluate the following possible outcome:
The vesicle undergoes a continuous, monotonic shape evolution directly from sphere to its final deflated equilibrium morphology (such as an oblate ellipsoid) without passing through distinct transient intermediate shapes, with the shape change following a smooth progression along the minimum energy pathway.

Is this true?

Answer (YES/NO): NO